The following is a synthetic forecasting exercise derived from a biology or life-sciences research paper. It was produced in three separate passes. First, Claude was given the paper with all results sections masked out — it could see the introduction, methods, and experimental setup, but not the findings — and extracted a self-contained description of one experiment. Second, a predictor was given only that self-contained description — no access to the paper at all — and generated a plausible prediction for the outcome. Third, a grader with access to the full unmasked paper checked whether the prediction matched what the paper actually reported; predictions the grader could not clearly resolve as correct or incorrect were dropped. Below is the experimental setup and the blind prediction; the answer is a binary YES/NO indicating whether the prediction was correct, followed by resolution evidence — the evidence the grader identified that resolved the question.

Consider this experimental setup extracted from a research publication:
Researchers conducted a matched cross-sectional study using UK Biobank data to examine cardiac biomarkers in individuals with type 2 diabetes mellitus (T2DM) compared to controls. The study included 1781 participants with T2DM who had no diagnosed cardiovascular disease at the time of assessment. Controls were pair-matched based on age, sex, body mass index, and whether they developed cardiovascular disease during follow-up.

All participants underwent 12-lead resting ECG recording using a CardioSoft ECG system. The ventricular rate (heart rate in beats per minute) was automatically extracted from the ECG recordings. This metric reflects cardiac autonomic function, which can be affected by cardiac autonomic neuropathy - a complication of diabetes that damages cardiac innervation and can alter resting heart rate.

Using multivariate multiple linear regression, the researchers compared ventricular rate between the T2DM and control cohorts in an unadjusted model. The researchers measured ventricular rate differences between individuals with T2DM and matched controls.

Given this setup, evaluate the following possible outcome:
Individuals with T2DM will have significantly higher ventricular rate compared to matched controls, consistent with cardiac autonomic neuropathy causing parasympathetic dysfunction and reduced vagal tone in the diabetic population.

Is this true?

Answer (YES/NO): YES